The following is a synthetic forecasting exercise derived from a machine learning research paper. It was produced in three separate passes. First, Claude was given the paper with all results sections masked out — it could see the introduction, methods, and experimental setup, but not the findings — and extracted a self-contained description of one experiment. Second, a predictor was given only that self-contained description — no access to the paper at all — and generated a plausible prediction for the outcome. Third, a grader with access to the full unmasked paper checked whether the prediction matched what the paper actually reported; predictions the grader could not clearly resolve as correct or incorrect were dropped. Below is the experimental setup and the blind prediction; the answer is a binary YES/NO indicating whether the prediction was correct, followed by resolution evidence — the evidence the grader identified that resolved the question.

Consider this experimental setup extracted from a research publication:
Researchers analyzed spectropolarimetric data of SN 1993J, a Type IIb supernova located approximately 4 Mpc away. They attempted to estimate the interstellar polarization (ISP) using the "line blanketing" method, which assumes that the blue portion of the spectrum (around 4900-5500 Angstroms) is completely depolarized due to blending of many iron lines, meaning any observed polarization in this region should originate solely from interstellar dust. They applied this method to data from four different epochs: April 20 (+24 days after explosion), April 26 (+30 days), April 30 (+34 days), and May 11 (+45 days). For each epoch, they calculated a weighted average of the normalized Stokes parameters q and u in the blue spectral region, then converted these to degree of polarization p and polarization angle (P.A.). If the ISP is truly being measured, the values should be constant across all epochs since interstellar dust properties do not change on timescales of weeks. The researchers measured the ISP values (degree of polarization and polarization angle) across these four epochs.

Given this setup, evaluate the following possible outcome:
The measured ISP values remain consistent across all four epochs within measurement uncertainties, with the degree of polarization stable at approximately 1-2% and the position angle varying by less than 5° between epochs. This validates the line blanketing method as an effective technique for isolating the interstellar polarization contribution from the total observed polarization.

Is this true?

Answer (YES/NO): NO